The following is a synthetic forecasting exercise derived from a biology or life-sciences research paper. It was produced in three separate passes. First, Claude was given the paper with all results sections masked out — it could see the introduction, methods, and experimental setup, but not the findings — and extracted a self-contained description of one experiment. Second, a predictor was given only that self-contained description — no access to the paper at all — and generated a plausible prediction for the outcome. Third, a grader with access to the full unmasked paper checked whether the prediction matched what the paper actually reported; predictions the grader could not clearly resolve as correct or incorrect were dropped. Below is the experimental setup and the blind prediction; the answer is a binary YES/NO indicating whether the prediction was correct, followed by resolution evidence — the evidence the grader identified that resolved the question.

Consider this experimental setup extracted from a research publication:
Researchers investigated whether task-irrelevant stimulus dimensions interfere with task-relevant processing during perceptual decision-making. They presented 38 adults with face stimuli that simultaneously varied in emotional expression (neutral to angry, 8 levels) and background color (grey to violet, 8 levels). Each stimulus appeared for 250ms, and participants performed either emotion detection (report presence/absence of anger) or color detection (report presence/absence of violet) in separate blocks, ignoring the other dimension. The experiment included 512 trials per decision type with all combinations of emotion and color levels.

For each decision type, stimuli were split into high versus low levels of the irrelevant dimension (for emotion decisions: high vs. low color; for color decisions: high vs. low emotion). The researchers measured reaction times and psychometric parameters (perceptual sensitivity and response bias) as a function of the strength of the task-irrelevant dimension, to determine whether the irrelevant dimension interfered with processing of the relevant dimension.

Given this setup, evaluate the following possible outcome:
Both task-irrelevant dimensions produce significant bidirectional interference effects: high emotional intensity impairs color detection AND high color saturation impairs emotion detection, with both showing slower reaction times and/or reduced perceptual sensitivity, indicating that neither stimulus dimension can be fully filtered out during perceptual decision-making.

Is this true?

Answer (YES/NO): NO